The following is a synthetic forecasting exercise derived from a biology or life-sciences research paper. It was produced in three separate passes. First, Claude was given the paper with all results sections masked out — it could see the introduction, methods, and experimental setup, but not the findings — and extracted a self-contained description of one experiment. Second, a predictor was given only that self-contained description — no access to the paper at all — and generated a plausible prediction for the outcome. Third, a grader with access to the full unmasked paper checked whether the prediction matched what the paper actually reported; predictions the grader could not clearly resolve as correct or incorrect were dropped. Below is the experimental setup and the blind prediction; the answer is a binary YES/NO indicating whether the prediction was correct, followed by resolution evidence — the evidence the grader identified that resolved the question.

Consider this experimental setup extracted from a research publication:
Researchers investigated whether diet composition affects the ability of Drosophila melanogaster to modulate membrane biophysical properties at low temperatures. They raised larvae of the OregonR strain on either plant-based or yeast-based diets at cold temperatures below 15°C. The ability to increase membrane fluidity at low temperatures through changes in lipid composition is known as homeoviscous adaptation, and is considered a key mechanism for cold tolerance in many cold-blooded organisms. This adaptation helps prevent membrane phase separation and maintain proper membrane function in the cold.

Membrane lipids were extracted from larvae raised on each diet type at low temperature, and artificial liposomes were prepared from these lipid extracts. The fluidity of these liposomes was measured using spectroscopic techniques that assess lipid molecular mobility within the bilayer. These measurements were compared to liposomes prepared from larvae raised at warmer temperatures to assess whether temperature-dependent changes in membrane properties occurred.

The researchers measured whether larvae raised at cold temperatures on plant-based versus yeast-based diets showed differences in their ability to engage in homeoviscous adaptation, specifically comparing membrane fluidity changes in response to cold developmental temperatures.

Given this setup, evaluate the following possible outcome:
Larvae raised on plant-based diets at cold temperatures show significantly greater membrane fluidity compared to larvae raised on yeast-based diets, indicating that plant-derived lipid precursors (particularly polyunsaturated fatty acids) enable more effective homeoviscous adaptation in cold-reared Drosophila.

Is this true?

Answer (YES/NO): YES